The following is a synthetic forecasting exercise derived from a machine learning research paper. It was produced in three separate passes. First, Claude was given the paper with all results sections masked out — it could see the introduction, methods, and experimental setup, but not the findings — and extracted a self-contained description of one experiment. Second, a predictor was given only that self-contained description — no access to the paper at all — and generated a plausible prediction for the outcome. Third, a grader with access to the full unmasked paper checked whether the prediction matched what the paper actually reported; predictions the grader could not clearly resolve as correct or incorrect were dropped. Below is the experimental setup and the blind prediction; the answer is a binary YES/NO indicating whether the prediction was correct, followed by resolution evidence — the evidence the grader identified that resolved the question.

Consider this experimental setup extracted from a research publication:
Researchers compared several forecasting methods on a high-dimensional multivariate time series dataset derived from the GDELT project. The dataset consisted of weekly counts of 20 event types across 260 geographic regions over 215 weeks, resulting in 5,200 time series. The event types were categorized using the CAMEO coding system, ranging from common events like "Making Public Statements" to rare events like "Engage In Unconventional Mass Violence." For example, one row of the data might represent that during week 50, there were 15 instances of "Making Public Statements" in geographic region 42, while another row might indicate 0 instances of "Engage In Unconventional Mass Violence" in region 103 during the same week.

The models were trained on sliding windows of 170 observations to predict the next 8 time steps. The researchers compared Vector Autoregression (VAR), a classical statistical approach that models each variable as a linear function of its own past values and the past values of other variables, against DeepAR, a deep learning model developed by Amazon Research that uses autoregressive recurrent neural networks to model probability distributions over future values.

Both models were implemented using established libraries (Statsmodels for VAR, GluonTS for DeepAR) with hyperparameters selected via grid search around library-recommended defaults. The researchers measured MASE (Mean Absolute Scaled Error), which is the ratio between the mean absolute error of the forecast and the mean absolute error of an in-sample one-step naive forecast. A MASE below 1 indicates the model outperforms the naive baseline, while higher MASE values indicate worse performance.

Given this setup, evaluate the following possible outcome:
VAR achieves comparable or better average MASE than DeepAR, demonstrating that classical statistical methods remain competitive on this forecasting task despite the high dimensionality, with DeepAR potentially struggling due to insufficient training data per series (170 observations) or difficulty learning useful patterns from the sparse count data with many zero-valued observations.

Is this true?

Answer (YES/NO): NO